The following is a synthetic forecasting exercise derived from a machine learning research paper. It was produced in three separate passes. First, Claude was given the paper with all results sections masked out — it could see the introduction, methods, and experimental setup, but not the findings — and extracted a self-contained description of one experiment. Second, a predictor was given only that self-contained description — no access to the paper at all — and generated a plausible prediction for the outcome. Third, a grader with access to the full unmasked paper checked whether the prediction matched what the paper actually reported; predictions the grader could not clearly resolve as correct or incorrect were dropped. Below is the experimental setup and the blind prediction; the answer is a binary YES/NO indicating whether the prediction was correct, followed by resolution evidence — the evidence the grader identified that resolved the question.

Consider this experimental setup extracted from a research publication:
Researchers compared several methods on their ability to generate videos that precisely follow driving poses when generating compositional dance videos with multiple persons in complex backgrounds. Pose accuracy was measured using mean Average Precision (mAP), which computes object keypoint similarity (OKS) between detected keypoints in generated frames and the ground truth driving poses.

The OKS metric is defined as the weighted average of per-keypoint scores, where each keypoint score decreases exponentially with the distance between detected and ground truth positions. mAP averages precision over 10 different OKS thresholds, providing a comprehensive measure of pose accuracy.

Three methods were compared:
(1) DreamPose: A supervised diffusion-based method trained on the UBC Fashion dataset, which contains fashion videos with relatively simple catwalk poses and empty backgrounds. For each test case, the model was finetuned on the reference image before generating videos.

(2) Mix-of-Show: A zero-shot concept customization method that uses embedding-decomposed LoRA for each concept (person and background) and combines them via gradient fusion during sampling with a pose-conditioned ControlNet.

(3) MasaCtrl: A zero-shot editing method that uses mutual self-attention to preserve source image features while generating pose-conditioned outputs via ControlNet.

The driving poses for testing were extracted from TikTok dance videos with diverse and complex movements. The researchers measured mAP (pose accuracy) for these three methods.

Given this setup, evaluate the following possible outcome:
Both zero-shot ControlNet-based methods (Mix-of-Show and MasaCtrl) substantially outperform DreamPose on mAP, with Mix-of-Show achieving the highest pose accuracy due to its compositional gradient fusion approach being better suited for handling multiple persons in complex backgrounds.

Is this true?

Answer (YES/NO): YES